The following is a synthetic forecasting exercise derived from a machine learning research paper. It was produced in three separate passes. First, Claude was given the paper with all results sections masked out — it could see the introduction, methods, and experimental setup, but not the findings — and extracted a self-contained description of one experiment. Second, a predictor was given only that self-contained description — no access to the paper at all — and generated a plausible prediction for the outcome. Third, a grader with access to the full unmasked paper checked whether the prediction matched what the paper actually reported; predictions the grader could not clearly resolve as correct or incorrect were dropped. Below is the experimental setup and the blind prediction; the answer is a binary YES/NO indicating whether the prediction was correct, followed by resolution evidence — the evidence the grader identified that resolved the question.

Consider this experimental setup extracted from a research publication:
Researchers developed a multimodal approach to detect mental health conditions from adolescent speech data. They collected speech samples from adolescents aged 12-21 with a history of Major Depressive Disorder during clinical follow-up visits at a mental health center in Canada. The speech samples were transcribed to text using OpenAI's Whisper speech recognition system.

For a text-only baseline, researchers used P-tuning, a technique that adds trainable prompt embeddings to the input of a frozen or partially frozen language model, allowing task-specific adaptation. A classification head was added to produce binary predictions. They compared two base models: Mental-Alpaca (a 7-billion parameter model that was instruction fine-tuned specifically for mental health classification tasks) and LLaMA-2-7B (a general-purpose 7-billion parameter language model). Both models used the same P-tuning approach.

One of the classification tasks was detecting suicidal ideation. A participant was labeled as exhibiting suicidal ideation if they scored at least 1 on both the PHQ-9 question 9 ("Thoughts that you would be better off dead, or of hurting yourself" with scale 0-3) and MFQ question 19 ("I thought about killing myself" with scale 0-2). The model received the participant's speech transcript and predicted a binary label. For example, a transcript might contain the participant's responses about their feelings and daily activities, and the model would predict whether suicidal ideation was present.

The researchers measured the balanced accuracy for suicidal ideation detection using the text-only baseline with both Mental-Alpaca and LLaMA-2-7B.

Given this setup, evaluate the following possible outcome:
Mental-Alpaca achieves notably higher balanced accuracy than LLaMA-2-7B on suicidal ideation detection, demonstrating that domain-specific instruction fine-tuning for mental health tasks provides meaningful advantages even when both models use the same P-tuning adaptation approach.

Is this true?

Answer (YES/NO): NO